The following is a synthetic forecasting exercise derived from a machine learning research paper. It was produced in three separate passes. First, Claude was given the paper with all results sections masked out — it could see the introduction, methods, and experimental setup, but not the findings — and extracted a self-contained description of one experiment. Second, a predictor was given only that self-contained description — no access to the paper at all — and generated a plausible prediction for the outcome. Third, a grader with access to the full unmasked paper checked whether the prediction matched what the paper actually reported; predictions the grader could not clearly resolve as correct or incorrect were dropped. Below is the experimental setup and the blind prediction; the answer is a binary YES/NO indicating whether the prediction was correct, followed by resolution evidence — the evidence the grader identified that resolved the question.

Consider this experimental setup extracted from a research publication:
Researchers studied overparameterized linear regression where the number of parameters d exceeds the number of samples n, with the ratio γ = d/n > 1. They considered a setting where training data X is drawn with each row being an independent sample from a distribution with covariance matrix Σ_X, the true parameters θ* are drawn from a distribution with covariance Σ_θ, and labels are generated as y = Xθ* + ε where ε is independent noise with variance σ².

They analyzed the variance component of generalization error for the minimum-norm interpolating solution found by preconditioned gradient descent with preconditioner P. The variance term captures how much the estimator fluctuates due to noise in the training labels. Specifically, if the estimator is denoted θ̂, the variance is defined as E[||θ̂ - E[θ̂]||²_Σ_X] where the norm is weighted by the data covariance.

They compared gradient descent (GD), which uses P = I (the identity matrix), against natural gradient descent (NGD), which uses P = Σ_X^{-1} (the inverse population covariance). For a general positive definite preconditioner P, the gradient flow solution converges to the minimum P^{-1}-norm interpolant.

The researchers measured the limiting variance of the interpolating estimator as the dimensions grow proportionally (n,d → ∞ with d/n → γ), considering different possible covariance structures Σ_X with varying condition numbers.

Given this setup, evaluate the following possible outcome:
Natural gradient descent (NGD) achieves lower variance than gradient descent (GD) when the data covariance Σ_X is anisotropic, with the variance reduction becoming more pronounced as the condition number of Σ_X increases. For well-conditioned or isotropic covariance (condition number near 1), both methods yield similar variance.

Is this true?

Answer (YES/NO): NO